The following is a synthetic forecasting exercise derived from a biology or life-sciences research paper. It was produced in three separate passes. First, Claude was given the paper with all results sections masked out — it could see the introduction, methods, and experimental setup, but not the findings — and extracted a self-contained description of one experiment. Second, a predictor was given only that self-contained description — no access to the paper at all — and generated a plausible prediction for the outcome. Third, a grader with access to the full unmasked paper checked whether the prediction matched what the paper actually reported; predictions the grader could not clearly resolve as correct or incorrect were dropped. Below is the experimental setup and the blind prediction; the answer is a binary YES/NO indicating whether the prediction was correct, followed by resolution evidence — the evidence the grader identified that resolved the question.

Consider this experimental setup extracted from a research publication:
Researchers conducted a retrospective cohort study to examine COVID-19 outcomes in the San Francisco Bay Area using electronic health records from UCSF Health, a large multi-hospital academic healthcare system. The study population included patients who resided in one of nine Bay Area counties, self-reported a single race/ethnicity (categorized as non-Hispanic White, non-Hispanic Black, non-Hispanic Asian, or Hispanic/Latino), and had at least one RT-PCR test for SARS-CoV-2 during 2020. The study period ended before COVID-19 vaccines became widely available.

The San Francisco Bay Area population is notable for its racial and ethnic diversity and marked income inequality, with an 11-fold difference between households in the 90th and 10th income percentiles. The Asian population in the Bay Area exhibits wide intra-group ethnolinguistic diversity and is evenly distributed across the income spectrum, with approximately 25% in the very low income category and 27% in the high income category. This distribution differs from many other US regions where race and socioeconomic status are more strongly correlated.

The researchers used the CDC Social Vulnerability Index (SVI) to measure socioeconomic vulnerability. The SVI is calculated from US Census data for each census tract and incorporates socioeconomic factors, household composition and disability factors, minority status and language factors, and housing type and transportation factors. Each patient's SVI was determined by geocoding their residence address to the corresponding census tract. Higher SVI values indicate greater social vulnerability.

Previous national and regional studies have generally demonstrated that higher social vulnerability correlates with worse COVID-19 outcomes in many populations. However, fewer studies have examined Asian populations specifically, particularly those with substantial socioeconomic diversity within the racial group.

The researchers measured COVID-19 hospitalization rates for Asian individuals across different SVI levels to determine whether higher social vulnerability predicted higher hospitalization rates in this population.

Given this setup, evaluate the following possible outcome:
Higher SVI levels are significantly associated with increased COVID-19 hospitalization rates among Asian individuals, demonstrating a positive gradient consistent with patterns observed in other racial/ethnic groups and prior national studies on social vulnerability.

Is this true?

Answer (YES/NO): NO